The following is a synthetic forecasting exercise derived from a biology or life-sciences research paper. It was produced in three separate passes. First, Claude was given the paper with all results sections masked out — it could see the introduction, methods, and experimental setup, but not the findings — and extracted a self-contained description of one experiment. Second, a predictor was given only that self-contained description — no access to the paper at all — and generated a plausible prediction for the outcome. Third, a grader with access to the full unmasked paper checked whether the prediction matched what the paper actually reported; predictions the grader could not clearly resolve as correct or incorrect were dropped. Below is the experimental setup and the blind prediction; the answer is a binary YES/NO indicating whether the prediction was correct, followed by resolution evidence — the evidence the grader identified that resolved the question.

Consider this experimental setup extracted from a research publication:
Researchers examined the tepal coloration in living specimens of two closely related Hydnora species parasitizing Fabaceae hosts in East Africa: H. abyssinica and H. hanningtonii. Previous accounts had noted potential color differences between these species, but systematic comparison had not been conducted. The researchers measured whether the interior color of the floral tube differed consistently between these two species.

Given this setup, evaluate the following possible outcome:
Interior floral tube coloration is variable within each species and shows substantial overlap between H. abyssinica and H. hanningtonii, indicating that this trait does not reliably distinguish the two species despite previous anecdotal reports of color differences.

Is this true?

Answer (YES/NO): NO